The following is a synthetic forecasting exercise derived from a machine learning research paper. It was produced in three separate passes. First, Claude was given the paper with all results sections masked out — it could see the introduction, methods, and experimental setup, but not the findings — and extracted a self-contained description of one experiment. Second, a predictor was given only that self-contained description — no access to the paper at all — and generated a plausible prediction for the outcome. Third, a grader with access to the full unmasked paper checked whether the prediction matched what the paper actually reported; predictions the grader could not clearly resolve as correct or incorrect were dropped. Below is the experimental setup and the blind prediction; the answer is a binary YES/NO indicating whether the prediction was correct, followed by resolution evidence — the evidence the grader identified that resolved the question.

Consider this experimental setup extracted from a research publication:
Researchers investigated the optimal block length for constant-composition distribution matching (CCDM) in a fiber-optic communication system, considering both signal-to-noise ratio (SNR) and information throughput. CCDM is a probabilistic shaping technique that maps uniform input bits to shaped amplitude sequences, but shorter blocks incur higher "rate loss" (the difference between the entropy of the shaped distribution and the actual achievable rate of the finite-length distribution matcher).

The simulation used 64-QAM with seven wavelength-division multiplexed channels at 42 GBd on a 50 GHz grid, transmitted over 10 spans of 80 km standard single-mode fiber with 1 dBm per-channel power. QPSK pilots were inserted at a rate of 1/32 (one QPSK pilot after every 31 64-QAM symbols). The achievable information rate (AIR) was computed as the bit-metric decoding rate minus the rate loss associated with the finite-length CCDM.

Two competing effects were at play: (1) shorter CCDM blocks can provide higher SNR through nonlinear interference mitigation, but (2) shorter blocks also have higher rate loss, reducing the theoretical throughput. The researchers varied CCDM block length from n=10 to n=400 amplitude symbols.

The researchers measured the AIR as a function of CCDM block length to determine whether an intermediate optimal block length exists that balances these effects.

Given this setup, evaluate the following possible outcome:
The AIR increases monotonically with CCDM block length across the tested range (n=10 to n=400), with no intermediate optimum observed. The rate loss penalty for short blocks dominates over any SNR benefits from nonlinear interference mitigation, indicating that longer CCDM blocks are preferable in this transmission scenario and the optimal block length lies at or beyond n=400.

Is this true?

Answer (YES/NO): NO